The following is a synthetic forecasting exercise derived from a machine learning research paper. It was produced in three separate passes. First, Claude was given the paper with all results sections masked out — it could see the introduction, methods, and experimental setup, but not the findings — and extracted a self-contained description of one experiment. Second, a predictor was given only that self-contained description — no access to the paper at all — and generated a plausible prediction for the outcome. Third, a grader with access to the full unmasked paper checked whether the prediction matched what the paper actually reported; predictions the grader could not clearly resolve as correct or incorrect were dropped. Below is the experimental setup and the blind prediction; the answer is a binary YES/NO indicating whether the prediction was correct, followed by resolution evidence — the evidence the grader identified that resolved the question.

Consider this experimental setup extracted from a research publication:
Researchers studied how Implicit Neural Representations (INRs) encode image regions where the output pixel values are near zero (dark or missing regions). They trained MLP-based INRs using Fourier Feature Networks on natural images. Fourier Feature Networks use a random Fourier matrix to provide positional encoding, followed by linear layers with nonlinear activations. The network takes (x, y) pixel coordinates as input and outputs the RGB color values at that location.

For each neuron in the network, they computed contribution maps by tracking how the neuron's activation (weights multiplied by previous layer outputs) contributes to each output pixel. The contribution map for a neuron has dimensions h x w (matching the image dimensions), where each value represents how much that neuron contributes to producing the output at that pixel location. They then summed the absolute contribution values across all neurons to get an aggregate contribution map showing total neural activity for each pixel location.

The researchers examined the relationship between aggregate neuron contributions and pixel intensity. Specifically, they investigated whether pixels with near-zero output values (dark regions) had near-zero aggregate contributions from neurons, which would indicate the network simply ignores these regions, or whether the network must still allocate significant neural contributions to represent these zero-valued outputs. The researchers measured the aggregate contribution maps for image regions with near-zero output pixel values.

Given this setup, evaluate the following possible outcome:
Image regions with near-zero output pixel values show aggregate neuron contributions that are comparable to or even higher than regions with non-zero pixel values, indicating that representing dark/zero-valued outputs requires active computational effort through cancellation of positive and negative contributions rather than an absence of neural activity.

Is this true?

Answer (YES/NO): NO